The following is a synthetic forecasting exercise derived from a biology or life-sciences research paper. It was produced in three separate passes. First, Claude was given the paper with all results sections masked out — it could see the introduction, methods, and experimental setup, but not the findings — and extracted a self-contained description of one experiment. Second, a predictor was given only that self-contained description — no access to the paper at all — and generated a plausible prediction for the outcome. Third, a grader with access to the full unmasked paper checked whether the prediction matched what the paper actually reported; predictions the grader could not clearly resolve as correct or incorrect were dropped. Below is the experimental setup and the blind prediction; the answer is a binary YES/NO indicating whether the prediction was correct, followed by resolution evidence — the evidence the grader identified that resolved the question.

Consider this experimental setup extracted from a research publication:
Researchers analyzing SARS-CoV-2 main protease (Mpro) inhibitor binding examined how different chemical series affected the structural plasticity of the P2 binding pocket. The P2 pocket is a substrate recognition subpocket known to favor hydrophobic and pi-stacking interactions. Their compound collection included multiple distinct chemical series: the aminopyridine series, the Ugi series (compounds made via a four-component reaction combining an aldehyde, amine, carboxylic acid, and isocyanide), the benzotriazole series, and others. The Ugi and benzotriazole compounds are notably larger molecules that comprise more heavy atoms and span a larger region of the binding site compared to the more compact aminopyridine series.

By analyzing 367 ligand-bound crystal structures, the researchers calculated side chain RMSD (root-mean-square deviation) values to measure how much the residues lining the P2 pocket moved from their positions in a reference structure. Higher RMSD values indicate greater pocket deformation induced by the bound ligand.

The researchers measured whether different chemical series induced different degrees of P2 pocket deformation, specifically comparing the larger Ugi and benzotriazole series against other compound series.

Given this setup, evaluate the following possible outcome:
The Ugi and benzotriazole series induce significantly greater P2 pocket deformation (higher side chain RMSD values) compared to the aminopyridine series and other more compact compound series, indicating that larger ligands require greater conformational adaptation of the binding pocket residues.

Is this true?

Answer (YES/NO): YES